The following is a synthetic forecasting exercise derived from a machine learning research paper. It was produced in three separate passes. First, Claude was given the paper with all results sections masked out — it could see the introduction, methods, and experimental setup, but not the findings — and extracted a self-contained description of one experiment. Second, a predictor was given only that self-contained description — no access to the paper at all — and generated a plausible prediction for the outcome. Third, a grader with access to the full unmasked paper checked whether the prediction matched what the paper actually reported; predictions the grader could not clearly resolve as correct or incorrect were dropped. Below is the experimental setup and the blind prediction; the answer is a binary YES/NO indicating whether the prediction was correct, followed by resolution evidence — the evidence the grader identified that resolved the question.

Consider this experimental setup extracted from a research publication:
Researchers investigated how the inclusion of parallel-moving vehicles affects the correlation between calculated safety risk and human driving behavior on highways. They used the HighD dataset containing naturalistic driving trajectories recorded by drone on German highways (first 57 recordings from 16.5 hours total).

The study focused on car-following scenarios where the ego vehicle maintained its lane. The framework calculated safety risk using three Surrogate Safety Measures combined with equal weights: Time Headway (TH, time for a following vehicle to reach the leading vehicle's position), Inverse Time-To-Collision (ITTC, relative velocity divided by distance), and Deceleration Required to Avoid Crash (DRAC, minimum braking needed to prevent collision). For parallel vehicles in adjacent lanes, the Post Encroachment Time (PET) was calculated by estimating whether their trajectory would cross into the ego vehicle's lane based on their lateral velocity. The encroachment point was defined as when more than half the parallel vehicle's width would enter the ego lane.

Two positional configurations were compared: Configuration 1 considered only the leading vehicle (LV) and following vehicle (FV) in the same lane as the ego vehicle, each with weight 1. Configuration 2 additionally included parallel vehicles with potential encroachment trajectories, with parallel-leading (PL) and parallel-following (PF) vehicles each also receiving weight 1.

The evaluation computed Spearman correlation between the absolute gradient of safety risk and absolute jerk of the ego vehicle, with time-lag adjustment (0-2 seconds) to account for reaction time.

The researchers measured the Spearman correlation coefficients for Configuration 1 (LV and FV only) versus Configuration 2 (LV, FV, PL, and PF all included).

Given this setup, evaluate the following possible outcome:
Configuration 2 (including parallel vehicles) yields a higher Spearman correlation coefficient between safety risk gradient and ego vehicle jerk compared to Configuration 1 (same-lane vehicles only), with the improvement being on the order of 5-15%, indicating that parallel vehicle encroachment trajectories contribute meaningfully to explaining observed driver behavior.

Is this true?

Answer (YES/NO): NO